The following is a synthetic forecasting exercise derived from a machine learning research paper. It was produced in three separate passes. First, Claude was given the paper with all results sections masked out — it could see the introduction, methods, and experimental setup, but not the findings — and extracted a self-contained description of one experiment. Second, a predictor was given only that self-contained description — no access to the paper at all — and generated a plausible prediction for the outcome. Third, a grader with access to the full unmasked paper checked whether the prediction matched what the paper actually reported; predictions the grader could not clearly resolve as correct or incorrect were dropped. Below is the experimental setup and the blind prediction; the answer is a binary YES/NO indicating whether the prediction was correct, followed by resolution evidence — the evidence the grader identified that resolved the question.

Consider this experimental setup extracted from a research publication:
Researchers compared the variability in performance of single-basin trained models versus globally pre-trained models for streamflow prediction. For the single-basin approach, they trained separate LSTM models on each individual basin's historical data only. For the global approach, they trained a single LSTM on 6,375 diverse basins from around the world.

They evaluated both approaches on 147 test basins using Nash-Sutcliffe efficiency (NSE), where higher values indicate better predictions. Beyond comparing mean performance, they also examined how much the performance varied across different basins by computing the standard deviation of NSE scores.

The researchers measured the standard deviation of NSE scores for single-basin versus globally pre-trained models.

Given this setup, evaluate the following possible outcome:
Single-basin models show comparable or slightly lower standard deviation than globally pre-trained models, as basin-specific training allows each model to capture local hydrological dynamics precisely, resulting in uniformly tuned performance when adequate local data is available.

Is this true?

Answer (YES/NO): NO